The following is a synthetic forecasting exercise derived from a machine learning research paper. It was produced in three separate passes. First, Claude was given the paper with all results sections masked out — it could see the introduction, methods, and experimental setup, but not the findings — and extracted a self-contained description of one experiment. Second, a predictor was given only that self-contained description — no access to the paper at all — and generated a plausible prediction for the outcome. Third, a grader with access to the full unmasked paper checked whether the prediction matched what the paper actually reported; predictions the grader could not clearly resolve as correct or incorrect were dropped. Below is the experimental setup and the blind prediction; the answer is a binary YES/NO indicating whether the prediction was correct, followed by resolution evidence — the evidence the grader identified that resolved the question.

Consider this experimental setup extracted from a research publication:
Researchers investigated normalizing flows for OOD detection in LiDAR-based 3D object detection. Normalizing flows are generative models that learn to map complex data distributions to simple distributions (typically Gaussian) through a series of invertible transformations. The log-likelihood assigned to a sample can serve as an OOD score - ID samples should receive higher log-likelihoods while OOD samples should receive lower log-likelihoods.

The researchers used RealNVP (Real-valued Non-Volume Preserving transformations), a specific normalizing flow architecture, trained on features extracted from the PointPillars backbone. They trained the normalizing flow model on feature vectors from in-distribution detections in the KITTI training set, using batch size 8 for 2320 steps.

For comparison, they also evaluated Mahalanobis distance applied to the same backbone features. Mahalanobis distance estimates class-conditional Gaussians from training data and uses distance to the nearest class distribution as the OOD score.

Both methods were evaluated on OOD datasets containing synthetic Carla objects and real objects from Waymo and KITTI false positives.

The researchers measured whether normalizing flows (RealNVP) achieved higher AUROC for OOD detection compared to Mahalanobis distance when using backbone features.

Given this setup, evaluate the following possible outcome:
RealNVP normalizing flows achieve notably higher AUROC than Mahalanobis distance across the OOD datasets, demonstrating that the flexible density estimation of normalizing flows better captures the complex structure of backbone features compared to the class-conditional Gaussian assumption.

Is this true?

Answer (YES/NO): NO